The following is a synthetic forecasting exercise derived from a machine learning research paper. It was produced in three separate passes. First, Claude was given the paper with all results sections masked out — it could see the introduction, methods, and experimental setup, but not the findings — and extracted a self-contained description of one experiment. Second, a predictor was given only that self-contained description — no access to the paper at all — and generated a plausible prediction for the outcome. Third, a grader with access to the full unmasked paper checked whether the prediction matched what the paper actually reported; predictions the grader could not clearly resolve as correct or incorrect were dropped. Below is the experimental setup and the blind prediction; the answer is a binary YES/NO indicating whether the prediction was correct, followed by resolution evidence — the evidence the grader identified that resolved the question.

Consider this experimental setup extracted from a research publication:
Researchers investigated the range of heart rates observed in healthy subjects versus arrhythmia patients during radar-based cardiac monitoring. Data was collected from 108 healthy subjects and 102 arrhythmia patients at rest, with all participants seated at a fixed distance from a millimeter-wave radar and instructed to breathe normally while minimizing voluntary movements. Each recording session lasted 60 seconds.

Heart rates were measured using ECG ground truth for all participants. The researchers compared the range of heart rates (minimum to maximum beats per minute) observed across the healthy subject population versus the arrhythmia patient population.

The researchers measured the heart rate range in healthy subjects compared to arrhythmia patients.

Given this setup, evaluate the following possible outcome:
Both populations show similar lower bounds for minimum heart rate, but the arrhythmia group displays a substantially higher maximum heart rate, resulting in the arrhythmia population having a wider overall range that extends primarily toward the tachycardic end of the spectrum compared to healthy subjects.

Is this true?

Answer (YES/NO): NO